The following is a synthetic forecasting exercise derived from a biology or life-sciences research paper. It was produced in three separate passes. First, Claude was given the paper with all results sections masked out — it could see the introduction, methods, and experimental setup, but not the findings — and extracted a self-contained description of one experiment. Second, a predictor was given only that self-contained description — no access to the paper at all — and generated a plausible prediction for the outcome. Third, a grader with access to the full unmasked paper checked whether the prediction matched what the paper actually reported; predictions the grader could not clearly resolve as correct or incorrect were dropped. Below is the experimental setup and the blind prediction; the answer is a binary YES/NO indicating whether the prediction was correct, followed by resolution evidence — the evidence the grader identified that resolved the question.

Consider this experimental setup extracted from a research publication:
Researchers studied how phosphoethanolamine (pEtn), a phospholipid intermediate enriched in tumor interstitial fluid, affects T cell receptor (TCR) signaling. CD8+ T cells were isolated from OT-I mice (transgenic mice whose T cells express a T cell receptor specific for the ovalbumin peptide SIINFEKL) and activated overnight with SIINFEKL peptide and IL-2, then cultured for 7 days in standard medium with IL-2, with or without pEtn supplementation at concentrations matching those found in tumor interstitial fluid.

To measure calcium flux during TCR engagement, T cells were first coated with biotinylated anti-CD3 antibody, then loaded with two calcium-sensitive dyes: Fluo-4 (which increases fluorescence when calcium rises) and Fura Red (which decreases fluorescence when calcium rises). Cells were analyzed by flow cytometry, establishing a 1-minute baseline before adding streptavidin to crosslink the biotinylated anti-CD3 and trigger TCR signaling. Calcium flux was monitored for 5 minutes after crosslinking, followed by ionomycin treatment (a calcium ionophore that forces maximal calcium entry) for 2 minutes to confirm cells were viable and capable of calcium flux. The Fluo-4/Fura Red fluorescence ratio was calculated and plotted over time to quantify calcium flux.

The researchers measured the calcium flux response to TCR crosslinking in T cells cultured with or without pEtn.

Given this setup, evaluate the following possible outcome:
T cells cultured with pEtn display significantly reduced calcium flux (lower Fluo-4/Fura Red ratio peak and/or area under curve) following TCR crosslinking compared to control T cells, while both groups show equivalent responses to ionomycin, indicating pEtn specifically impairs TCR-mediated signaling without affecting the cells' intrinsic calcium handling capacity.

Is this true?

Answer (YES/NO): NO